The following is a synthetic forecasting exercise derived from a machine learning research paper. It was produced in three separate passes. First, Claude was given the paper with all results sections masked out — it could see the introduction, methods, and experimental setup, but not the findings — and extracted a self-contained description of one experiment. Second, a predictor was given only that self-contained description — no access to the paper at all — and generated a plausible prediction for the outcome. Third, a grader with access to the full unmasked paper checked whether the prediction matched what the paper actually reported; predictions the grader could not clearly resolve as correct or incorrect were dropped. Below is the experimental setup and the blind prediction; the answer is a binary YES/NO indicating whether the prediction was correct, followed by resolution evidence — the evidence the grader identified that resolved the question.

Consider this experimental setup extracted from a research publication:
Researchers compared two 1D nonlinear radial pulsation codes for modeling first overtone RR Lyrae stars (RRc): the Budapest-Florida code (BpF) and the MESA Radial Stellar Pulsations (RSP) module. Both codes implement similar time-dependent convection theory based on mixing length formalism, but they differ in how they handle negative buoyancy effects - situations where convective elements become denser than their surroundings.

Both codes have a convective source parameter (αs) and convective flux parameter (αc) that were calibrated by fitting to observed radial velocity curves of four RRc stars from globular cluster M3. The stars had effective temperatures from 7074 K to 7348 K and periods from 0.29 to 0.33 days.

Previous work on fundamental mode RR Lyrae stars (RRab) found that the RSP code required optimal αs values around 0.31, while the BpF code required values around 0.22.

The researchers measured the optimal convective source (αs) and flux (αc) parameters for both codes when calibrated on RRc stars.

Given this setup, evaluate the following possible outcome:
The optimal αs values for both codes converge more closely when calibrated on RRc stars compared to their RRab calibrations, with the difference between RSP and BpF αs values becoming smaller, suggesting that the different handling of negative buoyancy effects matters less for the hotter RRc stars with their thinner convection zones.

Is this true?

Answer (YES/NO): NO